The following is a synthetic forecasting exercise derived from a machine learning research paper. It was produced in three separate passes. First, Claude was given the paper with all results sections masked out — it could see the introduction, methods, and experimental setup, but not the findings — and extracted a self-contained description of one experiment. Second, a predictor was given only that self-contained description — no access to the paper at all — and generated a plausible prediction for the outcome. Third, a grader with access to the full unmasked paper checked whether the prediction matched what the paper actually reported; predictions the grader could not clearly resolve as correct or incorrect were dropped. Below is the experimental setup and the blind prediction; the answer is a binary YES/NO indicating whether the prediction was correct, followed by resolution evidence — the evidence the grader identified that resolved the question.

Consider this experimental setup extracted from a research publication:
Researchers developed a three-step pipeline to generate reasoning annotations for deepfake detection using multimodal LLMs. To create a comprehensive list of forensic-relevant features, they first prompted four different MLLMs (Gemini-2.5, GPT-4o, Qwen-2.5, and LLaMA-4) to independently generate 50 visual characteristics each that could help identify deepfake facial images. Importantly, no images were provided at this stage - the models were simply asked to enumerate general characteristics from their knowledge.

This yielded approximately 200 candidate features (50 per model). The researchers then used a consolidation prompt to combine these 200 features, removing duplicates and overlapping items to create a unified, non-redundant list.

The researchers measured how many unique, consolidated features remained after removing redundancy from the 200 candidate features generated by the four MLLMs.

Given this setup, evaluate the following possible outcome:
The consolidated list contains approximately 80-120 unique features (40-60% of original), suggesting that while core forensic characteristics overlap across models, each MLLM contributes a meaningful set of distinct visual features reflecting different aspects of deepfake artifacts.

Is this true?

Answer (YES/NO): NO